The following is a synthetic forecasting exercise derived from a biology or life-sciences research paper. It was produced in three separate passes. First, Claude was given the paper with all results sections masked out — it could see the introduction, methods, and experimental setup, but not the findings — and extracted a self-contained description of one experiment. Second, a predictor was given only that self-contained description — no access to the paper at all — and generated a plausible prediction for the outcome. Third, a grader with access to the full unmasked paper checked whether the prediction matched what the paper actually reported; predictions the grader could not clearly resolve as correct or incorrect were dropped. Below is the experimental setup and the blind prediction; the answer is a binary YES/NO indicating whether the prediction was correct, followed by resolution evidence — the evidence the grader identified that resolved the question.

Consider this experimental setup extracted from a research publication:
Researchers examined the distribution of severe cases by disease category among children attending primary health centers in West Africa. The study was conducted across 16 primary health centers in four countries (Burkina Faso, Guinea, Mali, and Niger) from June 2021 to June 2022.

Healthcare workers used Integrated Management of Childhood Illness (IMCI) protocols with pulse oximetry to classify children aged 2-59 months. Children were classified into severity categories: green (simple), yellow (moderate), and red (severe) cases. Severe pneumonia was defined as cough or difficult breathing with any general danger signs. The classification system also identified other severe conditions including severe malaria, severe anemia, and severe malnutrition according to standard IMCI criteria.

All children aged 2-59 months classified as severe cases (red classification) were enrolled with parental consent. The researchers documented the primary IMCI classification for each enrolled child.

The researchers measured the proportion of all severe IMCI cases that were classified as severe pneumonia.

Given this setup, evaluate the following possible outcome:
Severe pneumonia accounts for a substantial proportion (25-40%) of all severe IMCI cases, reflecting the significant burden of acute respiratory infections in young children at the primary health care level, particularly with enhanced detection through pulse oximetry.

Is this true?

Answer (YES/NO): YES